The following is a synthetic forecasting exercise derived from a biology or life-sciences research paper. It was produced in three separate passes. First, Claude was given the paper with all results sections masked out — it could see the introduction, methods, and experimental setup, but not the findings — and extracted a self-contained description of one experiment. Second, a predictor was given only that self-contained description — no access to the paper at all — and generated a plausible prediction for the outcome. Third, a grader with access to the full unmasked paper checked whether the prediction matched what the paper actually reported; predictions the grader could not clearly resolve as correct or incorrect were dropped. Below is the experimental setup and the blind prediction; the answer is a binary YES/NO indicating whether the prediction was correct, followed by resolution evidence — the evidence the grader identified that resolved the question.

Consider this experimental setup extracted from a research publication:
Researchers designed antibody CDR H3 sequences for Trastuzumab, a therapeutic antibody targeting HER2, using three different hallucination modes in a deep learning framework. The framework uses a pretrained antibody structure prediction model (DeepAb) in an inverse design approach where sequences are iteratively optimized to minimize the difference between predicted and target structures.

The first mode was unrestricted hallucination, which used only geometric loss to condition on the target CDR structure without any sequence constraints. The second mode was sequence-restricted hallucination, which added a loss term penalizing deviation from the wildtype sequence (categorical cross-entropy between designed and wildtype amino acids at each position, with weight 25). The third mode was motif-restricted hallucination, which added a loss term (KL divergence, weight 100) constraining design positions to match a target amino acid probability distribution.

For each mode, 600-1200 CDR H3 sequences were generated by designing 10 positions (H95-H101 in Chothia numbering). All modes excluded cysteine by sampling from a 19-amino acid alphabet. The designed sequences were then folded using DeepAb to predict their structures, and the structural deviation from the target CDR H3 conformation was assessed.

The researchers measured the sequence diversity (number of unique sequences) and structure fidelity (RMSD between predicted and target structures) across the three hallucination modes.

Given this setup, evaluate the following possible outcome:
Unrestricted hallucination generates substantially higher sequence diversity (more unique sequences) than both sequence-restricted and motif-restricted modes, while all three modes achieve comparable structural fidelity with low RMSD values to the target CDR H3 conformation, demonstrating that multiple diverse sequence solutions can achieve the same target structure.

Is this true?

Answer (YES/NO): YES